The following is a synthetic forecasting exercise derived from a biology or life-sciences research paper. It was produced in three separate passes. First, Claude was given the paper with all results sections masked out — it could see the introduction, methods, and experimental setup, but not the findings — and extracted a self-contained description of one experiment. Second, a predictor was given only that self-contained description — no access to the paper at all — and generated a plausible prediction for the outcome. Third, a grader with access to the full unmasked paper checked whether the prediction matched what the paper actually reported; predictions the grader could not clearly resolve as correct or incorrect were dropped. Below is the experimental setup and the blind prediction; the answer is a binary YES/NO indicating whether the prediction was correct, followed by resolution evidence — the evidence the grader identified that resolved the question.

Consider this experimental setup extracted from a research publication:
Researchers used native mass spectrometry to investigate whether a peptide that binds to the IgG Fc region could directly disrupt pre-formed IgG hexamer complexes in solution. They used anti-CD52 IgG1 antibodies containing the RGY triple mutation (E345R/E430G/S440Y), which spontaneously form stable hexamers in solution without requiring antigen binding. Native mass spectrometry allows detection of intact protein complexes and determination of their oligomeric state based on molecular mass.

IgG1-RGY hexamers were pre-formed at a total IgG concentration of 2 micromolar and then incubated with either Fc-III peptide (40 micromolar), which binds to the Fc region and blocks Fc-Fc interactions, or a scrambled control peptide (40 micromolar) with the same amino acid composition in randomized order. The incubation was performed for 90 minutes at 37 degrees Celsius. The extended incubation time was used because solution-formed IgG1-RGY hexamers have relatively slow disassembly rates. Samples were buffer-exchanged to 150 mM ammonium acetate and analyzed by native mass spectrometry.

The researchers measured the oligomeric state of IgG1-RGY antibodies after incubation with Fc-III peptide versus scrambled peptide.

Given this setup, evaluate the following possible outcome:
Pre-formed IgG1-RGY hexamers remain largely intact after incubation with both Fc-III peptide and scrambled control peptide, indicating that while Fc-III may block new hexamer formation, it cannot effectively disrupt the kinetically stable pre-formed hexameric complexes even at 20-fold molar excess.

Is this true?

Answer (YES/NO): NO